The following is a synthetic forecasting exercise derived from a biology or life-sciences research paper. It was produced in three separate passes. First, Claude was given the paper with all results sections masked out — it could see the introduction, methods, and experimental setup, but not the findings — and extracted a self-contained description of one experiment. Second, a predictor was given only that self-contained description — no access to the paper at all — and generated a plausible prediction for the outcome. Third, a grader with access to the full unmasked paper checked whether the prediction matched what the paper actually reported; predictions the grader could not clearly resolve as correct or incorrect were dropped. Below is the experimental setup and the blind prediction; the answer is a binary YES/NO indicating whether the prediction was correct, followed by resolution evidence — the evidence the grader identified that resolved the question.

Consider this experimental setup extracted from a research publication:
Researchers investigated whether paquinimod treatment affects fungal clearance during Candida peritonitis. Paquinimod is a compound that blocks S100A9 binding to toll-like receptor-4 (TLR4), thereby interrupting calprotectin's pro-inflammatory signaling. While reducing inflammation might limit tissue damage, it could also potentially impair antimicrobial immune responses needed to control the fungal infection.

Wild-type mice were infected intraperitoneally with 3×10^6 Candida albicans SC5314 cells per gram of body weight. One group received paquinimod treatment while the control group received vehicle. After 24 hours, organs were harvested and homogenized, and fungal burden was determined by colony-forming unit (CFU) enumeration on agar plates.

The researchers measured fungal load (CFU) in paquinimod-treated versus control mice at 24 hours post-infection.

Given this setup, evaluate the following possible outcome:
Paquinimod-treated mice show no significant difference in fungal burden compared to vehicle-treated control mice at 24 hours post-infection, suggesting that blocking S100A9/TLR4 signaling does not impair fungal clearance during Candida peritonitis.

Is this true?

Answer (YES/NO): NO